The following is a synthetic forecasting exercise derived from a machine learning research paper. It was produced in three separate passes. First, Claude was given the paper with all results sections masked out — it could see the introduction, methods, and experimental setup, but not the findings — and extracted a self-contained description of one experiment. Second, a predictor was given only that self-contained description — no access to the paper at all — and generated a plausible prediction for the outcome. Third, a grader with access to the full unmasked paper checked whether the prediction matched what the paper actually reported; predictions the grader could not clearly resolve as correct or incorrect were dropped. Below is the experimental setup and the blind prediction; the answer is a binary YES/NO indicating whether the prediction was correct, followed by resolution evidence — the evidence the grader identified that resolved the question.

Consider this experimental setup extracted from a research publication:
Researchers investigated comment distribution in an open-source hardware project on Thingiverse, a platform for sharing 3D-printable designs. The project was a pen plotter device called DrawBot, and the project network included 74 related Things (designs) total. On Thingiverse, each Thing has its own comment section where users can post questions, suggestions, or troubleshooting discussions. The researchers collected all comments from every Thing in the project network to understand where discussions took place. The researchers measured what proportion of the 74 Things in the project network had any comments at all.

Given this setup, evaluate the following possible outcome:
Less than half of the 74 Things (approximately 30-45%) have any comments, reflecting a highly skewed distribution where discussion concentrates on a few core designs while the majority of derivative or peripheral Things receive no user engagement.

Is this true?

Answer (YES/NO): YES